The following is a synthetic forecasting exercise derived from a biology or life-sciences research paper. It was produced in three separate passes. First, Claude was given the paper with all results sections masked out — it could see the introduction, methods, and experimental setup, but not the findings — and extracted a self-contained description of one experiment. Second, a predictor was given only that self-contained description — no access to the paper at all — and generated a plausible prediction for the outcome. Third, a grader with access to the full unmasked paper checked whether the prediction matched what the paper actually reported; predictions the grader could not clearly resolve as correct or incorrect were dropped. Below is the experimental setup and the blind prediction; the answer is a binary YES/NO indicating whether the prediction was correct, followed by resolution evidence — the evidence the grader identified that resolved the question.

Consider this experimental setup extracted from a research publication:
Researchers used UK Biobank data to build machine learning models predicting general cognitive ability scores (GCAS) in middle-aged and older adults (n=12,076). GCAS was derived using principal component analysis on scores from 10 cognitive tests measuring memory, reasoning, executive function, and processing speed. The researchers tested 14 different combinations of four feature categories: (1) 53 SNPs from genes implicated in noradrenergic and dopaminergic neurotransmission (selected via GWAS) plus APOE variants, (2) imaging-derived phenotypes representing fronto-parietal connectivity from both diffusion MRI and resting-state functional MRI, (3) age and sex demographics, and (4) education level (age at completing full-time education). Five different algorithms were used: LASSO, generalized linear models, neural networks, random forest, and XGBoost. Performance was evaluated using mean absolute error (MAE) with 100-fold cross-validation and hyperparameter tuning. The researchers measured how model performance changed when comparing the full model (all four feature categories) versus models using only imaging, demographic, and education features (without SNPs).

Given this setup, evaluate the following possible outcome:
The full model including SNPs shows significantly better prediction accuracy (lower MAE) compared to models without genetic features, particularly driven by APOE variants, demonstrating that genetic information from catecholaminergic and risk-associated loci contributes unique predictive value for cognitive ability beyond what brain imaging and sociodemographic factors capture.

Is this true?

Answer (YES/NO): NO